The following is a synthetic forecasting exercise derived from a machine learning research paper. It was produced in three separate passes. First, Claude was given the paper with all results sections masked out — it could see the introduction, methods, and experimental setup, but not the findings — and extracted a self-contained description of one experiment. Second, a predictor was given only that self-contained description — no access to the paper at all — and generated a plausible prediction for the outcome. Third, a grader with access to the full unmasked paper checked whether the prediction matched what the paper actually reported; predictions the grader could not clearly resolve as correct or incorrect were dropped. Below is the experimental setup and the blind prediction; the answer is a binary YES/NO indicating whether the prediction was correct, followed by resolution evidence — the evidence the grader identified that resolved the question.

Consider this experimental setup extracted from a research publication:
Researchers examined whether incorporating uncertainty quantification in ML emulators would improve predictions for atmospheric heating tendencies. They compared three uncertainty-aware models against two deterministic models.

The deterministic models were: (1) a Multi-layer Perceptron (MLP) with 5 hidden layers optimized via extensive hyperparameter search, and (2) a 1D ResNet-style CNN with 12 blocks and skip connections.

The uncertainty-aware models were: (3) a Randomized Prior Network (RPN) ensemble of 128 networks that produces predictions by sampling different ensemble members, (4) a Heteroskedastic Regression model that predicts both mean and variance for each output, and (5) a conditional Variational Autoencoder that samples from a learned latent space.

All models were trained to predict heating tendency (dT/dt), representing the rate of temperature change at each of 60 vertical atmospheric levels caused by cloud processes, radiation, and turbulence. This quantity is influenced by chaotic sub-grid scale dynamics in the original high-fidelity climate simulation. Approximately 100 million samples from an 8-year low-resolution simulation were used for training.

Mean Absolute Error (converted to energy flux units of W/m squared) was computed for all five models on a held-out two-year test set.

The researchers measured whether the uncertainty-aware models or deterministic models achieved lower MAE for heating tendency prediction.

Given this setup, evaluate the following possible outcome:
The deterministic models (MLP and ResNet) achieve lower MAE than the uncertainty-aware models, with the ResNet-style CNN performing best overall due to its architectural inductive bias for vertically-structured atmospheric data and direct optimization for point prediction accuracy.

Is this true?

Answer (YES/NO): YES